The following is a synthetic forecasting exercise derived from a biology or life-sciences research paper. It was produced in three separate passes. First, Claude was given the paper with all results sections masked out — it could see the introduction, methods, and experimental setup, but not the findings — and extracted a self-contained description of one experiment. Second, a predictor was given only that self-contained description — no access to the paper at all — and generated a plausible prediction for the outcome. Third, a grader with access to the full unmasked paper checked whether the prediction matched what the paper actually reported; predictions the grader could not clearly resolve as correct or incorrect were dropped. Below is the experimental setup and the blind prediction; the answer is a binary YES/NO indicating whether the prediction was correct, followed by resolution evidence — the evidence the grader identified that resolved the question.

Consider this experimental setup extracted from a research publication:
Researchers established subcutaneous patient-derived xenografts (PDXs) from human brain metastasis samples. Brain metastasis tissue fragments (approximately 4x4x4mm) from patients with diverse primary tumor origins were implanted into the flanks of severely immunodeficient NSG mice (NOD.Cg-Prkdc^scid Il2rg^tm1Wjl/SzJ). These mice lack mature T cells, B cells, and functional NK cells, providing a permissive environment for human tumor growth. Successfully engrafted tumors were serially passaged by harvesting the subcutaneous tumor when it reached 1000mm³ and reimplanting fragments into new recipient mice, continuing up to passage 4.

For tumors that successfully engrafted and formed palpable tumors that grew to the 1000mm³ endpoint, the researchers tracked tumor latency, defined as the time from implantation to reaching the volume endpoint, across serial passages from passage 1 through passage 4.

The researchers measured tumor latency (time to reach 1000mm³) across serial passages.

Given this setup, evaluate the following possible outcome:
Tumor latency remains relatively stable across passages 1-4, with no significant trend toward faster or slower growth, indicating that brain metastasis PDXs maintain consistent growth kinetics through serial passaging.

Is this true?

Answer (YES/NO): NO